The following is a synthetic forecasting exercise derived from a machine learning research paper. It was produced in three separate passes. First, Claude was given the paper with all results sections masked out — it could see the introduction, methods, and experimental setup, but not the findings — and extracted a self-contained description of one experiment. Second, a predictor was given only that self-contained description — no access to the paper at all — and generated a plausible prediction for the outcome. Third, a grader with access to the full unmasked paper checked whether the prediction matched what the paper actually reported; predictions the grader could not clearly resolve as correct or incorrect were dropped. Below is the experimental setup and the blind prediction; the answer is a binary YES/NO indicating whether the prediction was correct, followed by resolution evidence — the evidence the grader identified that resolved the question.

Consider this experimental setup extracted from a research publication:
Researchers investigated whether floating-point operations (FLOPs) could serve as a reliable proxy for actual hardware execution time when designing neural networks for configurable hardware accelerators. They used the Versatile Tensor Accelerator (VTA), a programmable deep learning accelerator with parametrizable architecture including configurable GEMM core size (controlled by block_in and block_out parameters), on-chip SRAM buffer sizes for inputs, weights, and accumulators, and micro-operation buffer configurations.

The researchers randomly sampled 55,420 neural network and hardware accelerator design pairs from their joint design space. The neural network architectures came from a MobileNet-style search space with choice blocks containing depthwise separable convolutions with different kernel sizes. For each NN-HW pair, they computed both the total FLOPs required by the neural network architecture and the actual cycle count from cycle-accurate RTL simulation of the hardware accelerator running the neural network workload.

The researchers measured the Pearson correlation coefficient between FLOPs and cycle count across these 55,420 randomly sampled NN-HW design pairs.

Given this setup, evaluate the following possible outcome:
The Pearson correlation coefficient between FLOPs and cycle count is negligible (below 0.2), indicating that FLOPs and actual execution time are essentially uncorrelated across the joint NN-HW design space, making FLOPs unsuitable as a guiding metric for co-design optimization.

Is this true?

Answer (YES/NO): YES